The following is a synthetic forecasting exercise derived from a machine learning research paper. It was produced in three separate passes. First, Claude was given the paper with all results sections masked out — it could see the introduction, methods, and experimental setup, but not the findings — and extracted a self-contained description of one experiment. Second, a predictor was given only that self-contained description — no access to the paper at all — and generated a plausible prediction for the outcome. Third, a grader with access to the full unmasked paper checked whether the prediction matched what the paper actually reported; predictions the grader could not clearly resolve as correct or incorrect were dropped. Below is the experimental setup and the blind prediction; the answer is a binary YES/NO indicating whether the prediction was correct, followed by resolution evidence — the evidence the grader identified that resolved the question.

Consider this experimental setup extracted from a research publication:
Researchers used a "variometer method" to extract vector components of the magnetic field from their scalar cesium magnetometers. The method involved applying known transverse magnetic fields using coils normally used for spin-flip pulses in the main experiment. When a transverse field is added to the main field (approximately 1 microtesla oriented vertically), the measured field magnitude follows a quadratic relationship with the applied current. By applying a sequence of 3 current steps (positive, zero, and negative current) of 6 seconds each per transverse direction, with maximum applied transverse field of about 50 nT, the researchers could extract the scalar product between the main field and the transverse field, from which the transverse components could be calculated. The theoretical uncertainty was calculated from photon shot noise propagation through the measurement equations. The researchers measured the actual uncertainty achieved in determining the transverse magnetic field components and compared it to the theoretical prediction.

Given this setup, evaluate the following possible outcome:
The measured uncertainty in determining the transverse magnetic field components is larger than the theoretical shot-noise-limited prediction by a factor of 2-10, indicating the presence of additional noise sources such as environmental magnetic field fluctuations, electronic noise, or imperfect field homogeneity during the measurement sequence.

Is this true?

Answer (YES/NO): YES